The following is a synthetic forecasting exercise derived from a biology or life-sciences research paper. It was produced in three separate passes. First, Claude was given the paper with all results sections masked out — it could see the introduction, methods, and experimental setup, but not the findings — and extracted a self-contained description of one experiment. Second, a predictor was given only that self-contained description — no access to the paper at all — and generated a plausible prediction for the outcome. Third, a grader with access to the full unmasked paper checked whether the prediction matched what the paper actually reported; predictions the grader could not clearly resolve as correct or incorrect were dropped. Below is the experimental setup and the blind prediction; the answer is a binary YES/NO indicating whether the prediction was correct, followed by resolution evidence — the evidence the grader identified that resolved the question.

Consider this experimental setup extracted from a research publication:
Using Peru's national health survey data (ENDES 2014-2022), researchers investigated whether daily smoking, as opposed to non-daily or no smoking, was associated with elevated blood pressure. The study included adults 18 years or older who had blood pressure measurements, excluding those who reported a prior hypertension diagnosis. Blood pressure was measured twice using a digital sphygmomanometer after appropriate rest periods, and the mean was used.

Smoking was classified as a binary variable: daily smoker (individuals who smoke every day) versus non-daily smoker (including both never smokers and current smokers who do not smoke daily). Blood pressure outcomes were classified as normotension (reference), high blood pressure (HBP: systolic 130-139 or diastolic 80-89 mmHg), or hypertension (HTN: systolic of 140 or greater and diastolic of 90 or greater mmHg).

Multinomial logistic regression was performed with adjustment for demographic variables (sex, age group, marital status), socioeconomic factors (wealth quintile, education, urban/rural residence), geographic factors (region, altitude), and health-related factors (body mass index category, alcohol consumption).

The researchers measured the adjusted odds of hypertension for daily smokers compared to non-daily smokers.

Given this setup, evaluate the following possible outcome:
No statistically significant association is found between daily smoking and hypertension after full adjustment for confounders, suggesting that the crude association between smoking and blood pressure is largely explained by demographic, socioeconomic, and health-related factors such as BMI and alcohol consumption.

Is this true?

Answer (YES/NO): NO